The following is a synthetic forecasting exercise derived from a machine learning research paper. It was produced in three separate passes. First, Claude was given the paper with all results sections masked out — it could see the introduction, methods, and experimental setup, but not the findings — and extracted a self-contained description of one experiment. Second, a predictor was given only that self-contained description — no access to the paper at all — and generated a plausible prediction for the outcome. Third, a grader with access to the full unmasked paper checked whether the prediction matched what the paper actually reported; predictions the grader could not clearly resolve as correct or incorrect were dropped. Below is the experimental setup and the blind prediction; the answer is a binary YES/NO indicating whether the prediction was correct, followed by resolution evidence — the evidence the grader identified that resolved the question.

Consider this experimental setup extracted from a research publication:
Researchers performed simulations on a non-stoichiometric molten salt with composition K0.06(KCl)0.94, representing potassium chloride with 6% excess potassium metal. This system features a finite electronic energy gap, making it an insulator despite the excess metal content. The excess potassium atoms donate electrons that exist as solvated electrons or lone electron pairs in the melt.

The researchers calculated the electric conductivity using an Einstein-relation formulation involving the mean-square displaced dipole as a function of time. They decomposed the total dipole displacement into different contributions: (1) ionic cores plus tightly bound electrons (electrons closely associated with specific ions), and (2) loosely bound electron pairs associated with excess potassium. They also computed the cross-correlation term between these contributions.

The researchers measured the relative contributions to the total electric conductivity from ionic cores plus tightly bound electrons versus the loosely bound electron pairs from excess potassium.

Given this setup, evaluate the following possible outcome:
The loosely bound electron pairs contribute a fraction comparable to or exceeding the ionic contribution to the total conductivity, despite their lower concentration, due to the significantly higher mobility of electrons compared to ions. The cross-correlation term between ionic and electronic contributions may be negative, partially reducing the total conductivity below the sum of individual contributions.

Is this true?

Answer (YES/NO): NO